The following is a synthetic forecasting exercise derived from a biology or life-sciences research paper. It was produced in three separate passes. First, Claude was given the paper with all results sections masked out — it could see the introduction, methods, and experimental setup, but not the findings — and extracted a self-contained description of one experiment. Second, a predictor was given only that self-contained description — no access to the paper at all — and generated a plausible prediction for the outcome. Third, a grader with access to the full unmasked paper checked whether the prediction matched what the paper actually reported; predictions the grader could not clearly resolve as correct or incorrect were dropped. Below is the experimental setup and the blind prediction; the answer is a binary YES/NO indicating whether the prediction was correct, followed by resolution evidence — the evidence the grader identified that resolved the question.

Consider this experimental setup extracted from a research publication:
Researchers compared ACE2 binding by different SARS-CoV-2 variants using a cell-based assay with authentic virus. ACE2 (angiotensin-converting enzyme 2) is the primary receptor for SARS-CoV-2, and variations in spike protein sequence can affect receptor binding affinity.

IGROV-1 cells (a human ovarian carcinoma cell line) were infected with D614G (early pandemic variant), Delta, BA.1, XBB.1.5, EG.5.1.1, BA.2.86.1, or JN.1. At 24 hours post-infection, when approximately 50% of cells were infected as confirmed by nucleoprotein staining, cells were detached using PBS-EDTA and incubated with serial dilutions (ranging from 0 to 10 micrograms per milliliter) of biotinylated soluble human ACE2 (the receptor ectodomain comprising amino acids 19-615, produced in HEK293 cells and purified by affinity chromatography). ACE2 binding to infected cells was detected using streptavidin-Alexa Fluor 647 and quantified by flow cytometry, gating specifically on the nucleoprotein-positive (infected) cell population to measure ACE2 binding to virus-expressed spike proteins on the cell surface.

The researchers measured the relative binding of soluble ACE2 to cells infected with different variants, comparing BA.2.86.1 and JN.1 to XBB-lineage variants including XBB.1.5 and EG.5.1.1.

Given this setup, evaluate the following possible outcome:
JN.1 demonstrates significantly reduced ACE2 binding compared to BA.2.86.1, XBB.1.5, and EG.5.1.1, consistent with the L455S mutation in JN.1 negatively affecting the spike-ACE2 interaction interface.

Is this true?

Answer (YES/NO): NO